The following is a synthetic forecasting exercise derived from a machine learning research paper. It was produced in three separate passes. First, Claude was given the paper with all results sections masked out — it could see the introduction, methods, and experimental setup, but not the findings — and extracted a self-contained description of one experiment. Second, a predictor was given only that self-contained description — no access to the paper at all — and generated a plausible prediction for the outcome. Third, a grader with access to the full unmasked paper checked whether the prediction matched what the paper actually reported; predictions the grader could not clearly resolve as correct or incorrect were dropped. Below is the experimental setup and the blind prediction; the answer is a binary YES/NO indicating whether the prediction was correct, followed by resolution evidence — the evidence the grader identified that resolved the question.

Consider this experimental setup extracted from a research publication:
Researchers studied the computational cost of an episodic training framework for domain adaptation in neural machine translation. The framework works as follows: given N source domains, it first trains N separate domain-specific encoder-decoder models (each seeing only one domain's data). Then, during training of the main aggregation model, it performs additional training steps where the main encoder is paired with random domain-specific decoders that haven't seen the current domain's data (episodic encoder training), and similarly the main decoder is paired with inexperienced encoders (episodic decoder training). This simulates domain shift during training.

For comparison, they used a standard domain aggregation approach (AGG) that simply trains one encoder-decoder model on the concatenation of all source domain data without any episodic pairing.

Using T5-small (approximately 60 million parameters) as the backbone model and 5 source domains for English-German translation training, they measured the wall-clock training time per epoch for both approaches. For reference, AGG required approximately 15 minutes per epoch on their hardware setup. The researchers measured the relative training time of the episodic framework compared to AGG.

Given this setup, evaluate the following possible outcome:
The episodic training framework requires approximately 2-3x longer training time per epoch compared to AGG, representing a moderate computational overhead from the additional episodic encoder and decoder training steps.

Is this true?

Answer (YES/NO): NO